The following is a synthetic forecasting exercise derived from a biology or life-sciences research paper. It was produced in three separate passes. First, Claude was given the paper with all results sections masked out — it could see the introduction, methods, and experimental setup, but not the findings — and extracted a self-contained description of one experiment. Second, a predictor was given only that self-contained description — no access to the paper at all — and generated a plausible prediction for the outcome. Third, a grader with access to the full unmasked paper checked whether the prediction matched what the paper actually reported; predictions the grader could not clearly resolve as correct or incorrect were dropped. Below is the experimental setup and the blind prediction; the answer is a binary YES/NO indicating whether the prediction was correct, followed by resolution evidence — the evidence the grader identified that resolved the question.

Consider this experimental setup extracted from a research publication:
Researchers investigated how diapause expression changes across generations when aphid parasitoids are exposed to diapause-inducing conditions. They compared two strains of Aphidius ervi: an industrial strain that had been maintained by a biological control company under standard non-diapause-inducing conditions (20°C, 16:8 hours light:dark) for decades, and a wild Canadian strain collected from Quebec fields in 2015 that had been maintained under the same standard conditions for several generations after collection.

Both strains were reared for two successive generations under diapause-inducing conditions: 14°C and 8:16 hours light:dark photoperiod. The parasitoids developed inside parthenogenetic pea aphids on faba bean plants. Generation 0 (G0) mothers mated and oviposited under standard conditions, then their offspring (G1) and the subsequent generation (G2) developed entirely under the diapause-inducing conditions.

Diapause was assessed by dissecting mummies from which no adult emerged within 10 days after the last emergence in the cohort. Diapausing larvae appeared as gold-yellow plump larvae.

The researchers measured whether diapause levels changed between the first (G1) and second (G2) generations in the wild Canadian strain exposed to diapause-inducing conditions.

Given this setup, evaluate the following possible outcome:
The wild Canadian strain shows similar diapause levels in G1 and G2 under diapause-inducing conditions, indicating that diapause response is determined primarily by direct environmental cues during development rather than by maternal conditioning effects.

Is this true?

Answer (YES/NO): NO